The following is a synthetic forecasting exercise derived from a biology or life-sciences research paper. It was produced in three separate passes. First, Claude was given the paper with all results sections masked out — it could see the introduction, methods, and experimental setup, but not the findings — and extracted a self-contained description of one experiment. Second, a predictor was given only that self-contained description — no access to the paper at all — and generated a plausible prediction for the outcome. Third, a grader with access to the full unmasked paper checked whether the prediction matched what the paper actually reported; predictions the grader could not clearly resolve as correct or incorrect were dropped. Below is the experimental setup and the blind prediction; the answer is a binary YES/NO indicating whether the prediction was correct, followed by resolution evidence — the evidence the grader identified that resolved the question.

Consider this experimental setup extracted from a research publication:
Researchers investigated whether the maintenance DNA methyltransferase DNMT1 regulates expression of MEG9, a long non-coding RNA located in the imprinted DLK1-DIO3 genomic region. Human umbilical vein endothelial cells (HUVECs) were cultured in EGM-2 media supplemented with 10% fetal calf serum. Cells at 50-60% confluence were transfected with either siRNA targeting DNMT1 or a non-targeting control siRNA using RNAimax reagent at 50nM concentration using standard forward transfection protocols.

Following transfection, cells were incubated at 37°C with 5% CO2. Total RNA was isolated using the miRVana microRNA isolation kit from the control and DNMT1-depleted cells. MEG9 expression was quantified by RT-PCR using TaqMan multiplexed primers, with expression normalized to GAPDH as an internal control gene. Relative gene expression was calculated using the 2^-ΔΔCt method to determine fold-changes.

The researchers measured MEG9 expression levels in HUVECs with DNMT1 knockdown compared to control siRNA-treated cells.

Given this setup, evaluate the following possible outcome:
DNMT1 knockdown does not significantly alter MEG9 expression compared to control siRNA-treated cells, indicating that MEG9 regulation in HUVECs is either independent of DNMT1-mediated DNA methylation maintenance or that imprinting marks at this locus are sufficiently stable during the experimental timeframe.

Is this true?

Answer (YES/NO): NO